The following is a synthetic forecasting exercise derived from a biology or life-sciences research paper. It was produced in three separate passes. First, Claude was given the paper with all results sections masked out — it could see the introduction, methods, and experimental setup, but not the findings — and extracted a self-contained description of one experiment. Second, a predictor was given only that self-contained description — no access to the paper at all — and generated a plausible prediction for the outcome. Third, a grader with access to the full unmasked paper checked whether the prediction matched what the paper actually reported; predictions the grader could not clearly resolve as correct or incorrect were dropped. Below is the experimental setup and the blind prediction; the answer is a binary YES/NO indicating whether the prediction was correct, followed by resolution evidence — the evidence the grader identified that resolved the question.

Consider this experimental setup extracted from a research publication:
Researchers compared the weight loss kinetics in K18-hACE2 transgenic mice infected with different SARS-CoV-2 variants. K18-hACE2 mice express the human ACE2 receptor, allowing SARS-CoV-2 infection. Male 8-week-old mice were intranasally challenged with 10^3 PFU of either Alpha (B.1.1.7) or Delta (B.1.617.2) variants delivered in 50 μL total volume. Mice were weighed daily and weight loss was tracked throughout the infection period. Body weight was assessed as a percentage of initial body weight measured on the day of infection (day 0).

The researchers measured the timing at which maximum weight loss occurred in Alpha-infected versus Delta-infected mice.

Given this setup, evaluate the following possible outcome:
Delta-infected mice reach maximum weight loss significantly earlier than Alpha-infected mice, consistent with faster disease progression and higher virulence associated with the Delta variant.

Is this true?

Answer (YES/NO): NO